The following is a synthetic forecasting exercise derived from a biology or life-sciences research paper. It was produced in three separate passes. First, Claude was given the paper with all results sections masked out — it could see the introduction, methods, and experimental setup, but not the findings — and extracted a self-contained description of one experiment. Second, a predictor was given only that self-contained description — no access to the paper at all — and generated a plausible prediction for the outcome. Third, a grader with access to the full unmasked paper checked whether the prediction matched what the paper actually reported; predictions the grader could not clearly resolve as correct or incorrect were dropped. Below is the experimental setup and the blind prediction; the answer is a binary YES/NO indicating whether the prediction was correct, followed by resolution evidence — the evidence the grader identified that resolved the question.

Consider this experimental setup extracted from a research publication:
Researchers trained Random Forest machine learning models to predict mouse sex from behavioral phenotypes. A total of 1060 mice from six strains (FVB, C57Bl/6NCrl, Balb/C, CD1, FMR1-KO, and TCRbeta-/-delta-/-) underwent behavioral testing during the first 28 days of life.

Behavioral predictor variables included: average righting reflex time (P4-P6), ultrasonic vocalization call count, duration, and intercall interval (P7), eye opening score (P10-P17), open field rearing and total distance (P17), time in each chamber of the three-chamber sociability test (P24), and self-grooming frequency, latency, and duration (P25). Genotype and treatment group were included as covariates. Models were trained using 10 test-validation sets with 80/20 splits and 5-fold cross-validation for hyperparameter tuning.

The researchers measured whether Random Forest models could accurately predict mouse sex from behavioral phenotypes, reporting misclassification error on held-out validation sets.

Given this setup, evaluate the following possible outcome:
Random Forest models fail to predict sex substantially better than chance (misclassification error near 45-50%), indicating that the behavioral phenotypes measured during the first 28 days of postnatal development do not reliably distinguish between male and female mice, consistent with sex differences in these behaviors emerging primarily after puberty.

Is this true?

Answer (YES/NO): YES